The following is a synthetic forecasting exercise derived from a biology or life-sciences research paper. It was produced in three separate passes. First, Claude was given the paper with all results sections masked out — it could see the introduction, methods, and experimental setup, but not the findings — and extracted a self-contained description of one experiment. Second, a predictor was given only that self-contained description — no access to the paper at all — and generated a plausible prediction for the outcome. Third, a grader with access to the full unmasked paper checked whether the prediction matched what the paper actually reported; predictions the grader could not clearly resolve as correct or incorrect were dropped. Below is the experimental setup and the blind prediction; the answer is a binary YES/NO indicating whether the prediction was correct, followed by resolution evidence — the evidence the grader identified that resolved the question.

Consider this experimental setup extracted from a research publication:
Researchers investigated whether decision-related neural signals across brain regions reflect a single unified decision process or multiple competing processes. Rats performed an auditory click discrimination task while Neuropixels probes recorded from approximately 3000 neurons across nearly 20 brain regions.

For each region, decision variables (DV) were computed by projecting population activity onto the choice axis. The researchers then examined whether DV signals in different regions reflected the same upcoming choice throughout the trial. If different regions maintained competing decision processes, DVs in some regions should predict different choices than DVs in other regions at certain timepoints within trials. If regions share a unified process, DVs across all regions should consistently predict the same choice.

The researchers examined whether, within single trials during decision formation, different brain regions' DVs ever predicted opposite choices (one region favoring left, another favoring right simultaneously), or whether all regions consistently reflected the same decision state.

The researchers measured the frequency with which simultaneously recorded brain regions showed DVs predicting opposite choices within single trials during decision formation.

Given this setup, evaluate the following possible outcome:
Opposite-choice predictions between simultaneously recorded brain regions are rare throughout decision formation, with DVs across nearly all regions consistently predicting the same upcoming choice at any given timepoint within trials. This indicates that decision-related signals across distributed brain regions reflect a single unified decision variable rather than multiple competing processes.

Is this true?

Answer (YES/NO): YES